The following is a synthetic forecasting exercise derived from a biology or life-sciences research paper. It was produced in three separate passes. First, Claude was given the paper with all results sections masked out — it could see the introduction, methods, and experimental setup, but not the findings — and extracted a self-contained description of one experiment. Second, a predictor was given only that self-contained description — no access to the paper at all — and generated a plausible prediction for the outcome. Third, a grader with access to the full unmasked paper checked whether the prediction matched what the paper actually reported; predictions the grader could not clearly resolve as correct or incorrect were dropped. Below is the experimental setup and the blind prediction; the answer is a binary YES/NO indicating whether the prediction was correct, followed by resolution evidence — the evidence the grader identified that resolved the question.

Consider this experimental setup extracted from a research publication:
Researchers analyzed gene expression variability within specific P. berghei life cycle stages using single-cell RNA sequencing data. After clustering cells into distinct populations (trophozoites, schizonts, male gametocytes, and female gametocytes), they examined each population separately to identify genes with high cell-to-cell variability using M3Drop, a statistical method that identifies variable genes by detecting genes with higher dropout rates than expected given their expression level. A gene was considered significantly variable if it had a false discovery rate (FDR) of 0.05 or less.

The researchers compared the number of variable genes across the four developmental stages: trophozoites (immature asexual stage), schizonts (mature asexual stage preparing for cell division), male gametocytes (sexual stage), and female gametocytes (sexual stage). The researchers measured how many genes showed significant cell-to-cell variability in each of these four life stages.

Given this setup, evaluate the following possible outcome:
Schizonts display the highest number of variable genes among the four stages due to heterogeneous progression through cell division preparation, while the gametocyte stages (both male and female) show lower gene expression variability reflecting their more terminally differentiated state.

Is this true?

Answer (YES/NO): NO